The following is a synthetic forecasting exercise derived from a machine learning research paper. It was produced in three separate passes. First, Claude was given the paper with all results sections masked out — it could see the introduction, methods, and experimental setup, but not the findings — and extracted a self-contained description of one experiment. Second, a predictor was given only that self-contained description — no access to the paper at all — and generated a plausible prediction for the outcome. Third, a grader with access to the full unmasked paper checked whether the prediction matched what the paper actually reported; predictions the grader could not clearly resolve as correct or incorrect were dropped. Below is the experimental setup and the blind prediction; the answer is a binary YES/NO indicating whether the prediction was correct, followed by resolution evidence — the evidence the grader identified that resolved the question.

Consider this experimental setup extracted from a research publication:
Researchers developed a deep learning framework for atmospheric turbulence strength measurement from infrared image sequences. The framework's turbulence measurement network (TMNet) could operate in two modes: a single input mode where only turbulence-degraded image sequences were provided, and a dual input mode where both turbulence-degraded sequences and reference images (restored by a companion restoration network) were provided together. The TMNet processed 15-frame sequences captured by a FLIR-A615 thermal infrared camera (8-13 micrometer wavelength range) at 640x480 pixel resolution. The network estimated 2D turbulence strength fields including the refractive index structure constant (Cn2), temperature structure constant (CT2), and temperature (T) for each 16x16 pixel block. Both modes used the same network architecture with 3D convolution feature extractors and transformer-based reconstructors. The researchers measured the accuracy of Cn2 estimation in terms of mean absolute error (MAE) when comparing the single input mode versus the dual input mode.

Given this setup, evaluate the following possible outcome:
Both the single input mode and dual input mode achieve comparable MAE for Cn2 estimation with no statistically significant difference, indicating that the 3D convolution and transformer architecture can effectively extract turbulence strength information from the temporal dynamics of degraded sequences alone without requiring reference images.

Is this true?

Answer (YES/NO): NO